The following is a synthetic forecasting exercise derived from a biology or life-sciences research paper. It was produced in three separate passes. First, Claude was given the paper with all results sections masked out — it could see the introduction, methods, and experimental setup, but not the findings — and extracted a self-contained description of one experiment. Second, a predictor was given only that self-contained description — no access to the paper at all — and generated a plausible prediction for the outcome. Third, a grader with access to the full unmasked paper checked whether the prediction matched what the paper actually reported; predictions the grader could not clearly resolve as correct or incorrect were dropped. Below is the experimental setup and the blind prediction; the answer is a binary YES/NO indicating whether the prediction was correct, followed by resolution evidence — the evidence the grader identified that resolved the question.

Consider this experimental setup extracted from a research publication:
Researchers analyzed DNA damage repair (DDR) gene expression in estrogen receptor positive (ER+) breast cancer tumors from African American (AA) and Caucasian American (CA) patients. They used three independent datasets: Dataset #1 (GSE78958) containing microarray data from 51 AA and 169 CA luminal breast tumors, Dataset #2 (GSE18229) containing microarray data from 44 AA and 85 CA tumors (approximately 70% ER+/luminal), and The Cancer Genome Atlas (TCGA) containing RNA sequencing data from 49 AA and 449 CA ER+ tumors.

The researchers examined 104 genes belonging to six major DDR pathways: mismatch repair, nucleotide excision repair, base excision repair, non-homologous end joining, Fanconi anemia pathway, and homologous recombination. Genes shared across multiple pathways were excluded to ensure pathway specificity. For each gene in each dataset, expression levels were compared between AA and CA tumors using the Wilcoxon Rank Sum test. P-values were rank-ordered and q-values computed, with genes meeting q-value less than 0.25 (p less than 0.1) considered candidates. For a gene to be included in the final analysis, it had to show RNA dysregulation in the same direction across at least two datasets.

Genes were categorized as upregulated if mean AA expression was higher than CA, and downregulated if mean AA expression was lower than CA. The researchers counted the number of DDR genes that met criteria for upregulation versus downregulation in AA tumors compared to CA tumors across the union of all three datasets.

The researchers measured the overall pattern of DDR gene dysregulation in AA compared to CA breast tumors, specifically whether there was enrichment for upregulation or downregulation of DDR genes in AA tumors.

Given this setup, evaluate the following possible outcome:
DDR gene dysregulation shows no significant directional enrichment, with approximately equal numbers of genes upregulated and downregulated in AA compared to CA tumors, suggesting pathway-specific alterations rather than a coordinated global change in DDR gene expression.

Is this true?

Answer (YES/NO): NO